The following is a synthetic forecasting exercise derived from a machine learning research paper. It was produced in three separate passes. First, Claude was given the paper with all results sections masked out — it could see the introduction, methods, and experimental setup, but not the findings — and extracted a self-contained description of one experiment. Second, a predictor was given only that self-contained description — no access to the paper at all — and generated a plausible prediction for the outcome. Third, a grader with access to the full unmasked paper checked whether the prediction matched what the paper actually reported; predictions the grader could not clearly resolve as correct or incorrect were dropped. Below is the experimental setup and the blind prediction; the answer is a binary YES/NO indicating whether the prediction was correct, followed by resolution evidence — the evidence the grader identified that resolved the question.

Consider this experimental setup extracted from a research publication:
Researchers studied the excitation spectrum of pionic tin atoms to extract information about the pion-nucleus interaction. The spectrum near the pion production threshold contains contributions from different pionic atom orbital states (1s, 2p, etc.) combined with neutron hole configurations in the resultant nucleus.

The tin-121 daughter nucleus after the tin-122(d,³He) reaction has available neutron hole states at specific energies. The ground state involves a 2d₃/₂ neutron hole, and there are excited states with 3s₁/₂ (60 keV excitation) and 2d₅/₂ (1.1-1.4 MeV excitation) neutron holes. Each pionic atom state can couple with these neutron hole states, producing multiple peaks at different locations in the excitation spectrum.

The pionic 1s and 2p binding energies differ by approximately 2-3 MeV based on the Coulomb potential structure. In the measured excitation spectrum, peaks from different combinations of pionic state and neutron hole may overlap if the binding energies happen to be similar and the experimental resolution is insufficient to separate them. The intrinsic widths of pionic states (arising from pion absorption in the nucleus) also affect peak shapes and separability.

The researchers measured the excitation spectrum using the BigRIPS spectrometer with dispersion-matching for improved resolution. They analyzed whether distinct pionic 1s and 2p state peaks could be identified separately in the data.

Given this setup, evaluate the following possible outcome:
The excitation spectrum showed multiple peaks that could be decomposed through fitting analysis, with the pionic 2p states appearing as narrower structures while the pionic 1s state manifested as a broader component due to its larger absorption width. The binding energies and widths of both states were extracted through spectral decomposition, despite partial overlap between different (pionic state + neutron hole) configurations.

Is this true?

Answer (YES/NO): YES